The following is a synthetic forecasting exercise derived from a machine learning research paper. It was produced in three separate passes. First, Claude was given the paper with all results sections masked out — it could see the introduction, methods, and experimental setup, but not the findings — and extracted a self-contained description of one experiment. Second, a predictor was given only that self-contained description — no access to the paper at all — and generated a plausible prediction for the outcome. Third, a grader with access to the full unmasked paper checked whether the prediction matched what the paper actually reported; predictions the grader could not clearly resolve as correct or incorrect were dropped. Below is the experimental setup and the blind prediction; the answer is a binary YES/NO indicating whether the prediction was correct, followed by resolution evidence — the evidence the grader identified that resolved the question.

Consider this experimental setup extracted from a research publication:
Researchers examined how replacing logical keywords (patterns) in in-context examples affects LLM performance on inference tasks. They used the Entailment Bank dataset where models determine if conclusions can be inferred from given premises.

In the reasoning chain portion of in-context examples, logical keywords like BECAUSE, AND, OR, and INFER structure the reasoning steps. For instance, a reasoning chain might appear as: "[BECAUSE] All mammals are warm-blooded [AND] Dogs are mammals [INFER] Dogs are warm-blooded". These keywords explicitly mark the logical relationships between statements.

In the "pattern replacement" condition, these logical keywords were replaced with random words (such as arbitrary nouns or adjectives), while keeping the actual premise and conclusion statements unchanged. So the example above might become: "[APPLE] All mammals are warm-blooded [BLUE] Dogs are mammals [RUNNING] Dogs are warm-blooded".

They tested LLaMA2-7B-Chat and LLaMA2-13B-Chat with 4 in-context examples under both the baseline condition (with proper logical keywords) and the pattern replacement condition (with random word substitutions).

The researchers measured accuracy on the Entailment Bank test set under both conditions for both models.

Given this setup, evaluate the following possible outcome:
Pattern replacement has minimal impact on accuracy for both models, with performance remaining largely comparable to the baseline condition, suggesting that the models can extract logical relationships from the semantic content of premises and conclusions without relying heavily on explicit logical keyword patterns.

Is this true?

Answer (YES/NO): YES